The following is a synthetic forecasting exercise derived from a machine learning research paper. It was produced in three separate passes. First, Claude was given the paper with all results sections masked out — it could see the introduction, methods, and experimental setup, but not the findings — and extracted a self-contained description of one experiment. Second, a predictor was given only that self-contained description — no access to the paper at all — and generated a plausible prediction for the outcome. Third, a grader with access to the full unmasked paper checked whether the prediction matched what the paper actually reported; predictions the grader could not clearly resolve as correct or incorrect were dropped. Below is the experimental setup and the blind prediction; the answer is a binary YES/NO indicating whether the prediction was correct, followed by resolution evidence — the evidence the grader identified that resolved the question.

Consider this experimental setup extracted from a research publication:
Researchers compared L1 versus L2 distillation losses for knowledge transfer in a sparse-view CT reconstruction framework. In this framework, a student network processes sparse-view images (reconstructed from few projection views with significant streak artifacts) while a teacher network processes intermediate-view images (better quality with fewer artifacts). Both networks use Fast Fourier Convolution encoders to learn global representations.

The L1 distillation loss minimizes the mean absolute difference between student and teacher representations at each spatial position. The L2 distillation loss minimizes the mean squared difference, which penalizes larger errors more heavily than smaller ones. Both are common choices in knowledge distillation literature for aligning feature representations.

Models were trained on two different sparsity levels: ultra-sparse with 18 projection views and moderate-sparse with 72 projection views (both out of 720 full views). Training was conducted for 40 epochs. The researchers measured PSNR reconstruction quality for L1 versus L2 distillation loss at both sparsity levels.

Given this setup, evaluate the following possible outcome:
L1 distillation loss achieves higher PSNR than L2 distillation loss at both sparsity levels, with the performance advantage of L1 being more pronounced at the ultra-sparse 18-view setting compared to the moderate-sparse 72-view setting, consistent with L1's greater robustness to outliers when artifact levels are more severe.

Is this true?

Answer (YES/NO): NO